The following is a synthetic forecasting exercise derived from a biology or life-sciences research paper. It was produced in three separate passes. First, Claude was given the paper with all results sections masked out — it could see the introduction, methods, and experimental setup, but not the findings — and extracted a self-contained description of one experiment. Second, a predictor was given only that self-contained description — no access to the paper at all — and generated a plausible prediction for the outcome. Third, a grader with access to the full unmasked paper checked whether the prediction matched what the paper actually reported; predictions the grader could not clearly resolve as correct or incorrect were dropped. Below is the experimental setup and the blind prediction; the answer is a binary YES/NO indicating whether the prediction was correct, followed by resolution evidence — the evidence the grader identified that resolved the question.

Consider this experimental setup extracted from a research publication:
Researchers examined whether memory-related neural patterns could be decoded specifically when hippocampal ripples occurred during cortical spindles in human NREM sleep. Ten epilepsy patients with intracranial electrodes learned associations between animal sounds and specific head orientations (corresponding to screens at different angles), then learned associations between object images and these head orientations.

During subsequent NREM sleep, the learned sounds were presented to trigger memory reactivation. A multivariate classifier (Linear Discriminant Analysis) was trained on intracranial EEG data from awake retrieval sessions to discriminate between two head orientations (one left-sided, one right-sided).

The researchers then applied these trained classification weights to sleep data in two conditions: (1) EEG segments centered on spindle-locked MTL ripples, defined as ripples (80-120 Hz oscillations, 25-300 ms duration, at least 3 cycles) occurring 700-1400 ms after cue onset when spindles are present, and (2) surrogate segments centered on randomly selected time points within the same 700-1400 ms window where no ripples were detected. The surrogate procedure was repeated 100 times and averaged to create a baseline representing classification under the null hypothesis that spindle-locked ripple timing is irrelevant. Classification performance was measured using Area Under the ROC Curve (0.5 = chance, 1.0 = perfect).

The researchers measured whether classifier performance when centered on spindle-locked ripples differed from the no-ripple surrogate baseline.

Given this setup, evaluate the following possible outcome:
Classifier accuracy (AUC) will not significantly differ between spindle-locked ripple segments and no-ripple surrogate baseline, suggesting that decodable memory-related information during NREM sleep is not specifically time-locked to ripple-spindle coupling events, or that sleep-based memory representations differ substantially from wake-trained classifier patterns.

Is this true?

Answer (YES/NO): NO